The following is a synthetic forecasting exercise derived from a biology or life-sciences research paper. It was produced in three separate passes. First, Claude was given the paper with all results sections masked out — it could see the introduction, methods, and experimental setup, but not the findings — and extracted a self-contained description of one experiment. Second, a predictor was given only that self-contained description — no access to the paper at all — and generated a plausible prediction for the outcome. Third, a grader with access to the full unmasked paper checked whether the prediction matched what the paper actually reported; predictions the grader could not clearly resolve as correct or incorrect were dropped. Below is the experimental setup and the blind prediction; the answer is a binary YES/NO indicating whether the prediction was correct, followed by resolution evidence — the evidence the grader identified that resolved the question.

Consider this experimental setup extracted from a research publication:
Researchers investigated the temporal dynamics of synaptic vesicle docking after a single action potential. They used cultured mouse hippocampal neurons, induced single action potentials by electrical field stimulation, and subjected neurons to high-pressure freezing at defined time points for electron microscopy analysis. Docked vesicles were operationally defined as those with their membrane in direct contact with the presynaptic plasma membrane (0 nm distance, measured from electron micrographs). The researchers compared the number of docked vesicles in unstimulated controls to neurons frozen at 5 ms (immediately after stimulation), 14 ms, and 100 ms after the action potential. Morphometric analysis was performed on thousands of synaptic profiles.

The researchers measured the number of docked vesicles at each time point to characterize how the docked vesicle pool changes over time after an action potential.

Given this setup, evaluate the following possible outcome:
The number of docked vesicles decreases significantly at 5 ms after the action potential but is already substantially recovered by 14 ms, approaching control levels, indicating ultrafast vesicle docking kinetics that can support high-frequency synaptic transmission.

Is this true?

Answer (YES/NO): YES